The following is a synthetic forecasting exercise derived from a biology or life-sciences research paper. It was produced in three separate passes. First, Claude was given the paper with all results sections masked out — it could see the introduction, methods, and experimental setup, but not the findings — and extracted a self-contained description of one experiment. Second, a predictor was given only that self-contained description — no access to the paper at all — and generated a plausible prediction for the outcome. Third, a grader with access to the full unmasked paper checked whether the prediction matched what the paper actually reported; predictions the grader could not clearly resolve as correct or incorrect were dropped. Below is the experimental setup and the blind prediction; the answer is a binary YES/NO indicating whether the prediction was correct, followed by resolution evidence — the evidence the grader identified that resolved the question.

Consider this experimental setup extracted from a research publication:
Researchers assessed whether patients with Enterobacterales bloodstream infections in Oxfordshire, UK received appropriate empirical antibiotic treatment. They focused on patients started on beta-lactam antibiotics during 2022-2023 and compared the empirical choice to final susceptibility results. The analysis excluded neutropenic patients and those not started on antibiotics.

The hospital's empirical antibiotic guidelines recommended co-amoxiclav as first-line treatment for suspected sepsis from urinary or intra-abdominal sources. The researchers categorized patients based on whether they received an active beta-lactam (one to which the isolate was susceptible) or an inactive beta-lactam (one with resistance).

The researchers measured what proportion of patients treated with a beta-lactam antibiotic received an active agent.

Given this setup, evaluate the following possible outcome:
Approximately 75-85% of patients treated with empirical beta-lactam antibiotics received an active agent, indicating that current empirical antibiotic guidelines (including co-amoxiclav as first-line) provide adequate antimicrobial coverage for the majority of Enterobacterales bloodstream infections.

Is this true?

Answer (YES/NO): NO